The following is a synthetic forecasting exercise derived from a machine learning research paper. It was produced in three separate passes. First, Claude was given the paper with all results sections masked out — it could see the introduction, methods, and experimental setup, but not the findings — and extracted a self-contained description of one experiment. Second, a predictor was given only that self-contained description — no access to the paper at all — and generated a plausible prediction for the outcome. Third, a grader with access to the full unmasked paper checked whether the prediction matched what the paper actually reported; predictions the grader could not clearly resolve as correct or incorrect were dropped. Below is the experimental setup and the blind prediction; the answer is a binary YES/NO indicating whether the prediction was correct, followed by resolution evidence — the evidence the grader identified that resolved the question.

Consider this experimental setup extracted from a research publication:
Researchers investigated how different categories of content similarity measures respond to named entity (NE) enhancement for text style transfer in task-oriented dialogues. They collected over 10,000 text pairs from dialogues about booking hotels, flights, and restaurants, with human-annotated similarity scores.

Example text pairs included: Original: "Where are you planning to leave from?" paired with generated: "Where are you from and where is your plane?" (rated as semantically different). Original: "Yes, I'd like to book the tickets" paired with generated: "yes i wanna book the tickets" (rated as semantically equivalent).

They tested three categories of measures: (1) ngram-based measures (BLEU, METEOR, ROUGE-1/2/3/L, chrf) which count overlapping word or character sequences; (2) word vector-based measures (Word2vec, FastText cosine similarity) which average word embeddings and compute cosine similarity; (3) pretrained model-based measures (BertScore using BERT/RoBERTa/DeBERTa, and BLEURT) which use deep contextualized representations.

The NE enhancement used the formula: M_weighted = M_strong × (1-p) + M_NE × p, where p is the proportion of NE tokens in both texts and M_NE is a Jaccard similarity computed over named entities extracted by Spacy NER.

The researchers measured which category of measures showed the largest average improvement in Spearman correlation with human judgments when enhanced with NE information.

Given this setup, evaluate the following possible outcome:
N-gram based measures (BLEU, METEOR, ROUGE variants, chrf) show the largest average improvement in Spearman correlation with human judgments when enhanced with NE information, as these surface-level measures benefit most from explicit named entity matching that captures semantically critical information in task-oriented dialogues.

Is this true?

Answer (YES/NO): NO